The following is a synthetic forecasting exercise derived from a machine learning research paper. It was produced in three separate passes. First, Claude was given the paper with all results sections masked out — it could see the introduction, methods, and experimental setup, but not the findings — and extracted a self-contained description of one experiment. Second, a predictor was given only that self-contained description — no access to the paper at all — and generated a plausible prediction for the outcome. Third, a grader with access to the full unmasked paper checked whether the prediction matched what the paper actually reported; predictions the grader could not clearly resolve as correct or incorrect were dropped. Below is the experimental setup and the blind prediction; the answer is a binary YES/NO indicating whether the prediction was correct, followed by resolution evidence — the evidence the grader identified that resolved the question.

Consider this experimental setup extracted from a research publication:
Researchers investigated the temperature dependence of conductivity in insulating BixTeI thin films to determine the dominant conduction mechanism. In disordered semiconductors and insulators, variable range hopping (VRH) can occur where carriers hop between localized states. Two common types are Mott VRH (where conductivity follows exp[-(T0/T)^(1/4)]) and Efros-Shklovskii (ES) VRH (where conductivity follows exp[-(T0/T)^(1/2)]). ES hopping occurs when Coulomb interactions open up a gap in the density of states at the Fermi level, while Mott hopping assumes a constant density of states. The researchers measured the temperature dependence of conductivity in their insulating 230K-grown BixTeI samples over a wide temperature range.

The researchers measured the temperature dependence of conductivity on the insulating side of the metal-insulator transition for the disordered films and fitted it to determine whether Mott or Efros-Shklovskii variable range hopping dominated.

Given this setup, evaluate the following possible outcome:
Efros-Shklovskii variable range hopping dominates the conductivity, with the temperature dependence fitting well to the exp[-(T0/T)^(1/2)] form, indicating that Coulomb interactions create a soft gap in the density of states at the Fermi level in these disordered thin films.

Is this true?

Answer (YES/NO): YES